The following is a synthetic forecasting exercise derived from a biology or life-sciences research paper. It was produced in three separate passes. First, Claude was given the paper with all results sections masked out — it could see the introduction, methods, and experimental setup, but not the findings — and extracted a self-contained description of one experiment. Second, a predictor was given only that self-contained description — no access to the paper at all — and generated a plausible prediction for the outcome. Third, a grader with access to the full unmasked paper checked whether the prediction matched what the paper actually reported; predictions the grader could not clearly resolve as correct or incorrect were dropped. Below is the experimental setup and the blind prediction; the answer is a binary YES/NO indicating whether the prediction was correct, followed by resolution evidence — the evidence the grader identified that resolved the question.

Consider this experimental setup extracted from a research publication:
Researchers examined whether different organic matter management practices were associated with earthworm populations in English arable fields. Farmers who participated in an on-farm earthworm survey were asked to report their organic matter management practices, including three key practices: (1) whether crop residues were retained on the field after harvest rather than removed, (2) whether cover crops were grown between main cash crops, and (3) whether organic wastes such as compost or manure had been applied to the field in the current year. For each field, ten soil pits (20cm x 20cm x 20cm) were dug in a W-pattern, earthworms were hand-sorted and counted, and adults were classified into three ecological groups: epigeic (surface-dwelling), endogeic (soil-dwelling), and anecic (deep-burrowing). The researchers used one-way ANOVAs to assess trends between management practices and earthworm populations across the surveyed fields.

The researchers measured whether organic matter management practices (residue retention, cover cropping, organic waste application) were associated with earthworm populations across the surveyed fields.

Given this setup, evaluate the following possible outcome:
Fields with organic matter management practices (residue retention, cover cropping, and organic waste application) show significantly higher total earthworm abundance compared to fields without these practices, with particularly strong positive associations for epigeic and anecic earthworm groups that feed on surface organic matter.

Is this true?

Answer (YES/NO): NO